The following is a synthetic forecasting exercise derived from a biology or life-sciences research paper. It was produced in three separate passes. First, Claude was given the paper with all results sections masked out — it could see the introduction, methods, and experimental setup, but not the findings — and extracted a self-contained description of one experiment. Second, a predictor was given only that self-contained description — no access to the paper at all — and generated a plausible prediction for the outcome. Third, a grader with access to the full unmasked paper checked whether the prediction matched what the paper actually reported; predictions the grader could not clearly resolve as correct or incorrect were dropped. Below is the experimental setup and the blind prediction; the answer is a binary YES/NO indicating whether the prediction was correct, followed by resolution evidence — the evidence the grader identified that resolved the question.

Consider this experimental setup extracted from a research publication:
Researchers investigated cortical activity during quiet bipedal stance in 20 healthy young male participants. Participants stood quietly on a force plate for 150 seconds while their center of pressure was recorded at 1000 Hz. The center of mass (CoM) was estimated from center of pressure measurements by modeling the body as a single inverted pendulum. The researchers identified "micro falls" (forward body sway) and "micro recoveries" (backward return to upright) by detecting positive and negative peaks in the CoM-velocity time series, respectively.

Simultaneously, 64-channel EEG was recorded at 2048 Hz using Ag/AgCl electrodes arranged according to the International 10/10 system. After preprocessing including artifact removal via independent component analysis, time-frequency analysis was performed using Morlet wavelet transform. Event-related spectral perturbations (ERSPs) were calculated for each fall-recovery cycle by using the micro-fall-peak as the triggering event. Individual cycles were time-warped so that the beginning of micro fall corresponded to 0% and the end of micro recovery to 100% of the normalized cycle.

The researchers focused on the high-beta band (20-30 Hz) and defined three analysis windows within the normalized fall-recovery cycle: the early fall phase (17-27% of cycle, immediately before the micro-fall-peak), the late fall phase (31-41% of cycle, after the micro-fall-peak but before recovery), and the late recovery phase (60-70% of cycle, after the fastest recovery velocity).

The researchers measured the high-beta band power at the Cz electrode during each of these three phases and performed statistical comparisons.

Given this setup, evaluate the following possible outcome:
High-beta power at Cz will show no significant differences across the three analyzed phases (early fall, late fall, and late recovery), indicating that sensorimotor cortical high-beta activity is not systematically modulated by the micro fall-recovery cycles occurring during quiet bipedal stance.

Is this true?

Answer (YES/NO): NO